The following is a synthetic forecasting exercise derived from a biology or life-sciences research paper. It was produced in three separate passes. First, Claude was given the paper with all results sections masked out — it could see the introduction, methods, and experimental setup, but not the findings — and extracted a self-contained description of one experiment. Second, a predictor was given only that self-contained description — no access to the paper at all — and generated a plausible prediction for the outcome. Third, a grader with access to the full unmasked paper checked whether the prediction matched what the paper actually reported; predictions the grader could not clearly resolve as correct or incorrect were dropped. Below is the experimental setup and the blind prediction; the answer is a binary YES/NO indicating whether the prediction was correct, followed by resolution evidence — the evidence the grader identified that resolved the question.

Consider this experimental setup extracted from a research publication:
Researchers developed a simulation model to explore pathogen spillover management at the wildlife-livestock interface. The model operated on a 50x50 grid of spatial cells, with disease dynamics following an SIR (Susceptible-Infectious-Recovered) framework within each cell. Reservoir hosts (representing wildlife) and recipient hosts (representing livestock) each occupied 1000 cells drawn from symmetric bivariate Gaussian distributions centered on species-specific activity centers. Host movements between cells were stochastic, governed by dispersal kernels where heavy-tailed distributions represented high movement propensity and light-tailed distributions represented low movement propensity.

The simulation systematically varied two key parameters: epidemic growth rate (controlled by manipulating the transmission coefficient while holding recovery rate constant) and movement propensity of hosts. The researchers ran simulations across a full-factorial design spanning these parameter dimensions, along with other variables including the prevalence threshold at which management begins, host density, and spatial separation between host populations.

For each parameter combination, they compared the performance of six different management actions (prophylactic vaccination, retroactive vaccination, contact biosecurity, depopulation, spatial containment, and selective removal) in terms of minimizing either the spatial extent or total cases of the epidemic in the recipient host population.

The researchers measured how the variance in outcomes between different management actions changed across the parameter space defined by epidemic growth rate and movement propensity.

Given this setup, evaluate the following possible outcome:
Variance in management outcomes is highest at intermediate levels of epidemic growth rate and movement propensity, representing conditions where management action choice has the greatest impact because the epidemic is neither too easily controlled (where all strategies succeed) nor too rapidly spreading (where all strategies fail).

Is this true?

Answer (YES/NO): NO